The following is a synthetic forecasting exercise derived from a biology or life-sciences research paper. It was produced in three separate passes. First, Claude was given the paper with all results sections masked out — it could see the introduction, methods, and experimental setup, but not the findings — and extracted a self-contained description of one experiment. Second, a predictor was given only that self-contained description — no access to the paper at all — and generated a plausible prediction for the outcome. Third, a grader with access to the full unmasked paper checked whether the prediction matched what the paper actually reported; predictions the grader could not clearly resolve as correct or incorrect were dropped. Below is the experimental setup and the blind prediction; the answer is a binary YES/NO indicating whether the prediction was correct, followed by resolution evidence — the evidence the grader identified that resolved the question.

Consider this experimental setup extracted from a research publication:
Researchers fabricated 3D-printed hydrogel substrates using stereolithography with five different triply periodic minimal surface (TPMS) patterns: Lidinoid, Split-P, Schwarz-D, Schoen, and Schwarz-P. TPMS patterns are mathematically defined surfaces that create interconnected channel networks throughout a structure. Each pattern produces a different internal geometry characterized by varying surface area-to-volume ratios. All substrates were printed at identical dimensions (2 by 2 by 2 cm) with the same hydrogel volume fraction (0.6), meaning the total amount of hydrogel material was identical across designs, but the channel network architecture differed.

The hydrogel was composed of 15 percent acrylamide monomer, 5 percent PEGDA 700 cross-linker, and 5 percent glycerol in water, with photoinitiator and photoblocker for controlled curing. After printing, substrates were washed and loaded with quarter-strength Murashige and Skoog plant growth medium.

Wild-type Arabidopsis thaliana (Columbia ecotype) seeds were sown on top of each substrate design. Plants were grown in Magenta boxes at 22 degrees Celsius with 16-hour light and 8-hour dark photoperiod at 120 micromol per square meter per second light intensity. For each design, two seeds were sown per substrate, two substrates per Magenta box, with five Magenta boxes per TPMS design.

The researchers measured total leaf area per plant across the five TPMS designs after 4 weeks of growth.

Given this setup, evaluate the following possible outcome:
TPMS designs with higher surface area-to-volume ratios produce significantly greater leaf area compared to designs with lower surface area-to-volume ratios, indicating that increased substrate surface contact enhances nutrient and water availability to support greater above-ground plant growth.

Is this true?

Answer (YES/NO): NO